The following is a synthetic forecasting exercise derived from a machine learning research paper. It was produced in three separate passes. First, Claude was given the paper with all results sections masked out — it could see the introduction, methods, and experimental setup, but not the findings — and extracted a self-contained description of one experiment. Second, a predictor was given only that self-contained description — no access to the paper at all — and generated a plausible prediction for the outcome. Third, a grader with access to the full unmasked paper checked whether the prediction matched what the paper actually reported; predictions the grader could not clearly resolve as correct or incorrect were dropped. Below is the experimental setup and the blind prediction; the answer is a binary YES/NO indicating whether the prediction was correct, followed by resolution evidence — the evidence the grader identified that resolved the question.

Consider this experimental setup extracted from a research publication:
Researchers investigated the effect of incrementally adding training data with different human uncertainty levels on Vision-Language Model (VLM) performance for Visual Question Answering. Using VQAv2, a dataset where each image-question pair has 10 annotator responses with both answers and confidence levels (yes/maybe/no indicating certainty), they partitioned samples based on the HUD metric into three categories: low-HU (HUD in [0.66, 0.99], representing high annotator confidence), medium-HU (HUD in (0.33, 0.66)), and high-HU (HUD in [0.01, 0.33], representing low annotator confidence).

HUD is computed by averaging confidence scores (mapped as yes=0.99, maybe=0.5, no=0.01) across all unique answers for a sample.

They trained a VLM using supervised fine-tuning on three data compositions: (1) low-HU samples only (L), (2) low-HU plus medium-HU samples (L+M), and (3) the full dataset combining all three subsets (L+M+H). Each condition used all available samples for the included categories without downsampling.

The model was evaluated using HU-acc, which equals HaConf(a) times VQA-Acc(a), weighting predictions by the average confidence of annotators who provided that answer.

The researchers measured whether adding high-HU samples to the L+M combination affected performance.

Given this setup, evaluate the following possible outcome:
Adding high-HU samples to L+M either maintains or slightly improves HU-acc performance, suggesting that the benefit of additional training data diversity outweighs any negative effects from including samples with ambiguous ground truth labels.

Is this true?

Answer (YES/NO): NO